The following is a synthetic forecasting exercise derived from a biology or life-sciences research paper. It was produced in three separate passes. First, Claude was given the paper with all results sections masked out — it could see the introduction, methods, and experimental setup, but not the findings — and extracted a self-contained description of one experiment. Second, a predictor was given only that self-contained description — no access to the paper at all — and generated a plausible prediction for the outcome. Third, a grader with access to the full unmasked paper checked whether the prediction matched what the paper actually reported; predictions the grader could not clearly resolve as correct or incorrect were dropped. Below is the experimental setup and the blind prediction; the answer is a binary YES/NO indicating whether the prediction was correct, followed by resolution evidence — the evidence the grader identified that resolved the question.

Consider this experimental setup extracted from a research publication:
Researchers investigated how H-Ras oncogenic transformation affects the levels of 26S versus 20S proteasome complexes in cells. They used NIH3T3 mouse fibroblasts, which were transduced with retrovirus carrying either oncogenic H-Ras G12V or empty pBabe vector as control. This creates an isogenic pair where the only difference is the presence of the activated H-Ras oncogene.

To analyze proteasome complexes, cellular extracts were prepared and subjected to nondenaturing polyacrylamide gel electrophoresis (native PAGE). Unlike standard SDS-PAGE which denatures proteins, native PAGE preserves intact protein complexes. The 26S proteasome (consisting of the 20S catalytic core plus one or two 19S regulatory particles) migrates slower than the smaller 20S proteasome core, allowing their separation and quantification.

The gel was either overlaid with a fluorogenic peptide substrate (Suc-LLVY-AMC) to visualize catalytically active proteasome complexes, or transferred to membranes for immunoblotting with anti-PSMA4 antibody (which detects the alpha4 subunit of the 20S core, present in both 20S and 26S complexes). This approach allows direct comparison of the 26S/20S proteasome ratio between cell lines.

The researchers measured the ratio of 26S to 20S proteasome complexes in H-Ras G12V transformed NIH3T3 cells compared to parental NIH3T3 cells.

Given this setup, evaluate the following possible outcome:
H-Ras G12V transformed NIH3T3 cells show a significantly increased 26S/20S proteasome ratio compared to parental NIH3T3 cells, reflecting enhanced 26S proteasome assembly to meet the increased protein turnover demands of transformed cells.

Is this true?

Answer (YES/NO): YES